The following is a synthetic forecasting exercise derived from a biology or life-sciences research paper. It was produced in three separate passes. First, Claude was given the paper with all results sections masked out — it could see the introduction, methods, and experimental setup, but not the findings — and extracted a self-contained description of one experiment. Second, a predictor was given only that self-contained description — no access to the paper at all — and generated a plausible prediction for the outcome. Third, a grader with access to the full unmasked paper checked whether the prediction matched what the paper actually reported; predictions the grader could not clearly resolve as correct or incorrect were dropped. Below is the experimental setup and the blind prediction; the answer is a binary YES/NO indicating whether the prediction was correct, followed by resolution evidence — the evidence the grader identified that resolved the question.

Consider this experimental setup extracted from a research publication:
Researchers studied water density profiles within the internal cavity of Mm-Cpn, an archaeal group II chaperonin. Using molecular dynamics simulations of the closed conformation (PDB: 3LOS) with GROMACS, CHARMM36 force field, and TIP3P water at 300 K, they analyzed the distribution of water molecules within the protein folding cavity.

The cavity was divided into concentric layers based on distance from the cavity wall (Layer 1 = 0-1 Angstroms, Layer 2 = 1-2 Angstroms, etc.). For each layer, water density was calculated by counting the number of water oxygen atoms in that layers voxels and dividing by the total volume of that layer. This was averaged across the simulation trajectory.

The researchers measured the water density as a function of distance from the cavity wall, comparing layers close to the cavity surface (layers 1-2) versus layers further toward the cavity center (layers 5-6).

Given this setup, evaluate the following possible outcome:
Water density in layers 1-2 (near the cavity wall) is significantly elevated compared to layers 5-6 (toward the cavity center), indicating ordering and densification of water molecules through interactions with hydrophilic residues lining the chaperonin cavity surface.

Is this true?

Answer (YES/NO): YES